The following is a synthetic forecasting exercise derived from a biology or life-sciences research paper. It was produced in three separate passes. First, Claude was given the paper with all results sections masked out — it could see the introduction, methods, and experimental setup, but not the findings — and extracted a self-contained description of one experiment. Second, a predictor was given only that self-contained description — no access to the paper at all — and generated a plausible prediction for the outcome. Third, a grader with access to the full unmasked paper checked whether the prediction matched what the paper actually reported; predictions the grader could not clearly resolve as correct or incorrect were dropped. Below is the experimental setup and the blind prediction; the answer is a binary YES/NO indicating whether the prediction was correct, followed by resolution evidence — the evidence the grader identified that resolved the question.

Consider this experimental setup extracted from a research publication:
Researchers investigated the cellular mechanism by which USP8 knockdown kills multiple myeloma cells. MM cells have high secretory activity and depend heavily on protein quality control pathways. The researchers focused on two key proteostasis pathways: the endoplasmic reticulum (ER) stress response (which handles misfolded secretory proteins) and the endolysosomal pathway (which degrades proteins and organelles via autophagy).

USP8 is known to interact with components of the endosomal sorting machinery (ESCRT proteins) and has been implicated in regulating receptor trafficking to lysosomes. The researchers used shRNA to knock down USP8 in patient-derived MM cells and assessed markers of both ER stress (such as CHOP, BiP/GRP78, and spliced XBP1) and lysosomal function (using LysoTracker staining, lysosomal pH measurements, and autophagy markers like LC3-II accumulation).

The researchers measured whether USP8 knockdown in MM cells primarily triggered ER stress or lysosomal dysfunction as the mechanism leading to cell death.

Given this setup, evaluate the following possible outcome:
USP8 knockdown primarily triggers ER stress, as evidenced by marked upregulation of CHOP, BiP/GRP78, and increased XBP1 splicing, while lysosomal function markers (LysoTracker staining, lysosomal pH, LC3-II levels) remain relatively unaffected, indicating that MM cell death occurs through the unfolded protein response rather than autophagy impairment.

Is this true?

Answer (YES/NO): NO